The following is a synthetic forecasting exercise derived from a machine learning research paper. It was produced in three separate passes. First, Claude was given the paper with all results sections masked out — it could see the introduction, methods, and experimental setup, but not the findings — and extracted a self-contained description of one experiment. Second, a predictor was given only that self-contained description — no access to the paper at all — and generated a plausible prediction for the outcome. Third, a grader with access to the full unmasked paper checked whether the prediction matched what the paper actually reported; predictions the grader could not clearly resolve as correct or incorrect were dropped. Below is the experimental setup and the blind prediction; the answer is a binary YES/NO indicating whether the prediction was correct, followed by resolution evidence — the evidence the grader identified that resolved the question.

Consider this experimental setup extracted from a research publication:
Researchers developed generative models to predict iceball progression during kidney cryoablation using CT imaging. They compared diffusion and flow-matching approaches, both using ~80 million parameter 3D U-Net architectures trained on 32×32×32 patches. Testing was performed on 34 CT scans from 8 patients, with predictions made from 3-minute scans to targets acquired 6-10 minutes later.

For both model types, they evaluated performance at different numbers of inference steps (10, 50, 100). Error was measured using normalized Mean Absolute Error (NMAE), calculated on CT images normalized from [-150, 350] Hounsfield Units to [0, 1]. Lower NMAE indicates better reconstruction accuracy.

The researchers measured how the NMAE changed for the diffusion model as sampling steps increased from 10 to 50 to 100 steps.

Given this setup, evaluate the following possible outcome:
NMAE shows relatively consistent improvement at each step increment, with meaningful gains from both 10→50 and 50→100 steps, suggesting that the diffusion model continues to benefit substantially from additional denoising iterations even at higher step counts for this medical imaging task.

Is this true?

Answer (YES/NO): NO